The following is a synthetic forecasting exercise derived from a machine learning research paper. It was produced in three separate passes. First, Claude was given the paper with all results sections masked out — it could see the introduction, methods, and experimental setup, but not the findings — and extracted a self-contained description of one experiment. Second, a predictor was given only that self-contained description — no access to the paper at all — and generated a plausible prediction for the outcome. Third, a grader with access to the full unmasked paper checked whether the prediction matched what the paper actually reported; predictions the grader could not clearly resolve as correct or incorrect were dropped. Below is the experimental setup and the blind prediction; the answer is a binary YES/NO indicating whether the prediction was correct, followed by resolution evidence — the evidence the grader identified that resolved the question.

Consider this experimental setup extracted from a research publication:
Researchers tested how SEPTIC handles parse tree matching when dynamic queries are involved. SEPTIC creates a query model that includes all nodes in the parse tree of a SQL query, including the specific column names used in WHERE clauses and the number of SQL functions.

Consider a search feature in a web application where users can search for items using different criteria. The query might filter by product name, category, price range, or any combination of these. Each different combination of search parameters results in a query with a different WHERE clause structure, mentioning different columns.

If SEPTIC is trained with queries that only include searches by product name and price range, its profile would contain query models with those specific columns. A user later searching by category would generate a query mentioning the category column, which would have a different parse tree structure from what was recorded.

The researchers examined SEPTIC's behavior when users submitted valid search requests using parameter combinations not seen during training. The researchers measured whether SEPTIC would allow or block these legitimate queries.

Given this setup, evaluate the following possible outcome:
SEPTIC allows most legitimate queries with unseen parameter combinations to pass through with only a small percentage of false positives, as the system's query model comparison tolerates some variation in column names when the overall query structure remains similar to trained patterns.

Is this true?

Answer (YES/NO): NO